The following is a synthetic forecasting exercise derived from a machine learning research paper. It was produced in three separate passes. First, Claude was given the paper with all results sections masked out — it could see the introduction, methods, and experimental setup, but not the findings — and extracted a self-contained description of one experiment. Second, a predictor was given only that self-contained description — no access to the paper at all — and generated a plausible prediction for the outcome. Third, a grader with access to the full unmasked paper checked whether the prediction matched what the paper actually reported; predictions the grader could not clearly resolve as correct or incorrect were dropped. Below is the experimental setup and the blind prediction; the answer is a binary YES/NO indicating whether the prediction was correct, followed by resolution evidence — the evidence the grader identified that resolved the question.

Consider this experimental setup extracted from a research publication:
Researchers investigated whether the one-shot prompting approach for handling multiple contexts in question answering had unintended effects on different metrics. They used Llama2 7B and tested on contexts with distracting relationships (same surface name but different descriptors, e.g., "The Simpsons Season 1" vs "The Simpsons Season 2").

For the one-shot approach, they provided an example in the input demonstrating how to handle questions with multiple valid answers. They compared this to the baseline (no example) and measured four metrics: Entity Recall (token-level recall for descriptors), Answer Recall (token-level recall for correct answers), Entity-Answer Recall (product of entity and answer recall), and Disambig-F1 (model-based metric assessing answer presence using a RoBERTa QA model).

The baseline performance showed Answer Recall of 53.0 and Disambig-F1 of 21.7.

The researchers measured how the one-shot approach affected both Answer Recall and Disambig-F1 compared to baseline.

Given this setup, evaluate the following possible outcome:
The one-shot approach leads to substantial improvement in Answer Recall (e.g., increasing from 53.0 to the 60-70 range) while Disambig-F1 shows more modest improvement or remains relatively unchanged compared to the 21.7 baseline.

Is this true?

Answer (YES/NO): NO